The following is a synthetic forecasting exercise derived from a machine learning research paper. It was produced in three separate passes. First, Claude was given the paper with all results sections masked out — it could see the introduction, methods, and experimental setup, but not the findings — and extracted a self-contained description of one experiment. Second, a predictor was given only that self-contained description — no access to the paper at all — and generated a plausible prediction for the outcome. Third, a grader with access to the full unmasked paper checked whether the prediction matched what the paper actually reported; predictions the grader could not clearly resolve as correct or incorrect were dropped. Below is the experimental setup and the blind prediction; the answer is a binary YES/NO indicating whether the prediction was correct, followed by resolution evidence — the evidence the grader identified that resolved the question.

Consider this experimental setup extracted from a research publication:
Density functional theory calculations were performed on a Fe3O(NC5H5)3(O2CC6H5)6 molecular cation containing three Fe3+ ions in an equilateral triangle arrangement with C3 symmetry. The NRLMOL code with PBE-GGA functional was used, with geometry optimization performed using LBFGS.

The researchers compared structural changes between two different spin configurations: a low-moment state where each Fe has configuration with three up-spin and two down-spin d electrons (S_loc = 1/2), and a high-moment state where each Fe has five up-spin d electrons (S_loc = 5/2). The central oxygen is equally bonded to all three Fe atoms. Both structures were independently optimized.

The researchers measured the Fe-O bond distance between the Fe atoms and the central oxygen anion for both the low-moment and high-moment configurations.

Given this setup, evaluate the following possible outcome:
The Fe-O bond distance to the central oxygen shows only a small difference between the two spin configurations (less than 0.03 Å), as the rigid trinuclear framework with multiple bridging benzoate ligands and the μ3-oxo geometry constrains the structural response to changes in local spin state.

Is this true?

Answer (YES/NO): NO